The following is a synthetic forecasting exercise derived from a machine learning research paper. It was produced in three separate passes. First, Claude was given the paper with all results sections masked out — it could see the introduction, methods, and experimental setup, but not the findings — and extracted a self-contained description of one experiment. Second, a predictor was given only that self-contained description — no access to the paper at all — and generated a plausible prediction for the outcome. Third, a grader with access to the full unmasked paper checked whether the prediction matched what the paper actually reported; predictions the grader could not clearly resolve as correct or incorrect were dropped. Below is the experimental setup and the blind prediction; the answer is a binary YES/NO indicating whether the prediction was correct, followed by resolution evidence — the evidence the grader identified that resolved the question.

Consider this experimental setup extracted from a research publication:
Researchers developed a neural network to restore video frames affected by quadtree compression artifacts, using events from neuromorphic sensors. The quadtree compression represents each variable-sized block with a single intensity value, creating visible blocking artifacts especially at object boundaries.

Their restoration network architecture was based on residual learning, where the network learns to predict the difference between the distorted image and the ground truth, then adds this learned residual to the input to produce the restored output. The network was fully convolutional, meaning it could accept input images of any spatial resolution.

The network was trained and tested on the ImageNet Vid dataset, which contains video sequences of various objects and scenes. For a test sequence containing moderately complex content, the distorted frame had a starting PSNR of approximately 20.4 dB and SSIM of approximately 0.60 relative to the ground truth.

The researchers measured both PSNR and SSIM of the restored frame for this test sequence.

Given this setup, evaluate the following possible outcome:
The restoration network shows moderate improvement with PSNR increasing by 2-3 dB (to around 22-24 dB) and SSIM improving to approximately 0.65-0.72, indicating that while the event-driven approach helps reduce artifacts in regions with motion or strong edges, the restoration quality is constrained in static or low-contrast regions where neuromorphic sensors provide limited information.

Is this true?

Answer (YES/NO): YES